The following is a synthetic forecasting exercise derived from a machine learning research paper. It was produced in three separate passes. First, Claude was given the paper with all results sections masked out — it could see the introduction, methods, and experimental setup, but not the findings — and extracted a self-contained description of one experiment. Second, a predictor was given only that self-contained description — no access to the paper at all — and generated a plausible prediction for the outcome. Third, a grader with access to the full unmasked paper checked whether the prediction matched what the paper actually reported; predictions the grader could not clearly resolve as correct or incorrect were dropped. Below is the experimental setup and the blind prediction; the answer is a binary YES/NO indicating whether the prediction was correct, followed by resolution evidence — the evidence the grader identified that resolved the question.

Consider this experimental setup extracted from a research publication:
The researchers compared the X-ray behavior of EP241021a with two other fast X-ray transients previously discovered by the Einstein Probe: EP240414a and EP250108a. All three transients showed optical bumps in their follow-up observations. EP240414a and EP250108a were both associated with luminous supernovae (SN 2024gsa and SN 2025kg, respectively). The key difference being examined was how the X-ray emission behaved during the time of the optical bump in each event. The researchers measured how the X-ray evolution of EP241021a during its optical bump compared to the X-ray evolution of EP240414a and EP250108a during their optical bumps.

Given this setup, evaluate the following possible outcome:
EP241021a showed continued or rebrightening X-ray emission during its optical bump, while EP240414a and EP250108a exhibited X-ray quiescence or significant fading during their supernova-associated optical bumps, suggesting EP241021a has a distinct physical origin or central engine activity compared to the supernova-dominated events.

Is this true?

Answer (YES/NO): YES